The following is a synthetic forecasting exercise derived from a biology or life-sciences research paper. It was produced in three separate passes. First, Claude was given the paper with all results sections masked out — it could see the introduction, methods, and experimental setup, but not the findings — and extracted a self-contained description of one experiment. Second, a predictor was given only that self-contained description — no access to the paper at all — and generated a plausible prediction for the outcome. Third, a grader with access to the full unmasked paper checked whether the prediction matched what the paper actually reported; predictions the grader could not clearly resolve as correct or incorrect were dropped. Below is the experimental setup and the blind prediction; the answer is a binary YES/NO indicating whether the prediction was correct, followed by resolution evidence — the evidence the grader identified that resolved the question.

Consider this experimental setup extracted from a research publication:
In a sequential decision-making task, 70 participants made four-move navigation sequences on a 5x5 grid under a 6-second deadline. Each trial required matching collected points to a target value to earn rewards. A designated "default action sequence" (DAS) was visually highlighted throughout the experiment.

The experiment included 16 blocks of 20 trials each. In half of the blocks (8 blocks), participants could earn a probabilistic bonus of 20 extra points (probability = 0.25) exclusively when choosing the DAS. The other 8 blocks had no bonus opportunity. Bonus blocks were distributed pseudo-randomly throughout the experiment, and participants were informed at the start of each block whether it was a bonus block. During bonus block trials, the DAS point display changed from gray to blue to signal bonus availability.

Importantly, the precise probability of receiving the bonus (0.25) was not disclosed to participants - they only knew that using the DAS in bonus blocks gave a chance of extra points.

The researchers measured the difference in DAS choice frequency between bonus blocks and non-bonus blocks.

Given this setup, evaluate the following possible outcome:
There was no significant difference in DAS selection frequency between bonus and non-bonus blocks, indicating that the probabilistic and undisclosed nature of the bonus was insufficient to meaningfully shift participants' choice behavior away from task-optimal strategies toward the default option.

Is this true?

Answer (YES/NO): NO